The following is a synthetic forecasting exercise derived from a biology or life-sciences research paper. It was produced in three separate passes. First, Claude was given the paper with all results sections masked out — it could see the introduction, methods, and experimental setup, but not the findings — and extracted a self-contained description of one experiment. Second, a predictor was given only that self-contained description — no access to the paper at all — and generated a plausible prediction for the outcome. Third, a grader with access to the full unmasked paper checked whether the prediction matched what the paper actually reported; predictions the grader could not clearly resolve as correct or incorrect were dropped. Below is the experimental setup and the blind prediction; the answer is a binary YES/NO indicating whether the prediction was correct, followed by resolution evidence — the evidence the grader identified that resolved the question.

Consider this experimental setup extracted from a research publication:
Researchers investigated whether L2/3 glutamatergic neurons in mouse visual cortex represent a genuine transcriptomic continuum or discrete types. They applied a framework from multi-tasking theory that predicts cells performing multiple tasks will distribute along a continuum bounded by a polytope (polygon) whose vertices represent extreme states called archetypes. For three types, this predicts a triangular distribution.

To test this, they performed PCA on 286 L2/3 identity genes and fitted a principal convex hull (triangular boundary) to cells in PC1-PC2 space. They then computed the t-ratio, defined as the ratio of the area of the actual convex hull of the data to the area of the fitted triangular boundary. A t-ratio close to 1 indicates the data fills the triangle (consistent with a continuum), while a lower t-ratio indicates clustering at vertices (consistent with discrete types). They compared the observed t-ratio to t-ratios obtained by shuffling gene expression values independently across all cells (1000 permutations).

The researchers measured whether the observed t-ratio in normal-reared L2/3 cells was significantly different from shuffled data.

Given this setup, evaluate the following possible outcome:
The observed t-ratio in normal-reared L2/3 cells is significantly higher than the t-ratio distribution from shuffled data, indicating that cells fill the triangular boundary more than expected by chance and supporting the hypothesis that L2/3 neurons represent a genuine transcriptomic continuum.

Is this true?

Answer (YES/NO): YES